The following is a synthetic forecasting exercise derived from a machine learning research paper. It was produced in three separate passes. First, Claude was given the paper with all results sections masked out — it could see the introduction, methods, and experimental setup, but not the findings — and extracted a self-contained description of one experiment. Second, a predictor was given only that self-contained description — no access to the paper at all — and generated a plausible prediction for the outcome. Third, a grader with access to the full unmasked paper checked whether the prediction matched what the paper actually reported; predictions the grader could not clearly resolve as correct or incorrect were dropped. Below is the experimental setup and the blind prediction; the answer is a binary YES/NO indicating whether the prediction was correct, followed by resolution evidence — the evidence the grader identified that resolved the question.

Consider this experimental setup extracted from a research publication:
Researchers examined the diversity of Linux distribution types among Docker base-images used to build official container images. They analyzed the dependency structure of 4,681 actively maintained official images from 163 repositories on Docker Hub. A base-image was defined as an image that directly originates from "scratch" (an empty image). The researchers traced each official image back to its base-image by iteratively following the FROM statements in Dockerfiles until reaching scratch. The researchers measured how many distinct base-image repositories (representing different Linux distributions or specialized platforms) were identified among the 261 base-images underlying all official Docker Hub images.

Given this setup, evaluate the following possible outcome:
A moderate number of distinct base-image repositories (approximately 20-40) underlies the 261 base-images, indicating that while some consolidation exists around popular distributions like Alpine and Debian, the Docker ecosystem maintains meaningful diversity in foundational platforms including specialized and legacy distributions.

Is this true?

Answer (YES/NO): NO